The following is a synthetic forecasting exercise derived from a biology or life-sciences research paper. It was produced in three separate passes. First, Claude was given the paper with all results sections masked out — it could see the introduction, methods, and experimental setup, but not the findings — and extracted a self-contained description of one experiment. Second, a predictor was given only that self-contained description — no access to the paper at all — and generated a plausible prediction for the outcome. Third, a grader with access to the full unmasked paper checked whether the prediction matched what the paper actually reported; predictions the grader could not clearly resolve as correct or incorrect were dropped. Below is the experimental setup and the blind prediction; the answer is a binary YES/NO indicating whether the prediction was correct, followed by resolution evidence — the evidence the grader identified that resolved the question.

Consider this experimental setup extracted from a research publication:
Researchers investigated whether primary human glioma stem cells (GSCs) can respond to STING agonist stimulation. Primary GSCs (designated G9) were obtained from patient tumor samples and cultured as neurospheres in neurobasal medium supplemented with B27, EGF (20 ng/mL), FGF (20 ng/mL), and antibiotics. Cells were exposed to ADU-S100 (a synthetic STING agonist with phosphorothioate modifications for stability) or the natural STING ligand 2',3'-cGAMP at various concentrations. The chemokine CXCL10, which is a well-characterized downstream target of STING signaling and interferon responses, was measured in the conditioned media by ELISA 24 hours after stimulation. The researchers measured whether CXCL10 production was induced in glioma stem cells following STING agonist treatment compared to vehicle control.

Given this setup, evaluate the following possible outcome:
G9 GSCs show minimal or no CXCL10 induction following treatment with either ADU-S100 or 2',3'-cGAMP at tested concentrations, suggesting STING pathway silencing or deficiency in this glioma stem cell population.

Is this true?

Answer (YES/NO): YES